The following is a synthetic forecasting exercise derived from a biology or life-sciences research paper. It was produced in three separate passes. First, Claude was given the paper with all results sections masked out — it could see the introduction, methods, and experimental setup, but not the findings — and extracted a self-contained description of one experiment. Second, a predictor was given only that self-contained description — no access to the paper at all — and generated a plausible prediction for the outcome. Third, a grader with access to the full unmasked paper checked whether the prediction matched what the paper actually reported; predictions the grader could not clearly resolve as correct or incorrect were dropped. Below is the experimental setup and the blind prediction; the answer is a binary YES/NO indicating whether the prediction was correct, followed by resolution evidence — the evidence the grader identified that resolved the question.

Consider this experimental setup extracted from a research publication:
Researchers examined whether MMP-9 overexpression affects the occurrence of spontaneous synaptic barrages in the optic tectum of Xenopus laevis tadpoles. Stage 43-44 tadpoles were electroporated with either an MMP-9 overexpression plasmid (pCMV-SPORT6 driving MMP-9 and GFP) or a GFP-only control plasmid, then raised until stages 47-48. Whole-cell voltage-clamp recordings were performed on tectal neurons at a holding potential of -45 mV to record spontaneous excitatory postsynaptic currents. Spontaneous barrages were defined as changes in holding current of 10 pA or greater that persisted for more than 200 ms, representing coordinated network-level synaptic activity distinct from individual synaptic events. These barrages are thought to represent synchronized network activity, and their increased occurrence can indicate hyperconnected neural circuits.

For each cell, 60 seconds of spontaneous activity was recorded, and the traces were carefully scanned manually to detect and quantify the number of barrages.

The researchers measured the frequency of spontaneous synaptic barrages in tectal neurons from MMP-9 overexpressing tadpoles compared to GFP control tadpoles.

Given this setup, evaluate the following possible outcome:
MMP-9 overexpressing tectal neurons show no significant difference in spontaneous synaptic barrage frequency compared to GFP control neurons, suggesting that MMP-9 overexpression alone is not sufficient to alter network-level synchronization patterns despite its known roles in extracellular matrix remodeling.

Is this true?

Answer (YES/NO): NO